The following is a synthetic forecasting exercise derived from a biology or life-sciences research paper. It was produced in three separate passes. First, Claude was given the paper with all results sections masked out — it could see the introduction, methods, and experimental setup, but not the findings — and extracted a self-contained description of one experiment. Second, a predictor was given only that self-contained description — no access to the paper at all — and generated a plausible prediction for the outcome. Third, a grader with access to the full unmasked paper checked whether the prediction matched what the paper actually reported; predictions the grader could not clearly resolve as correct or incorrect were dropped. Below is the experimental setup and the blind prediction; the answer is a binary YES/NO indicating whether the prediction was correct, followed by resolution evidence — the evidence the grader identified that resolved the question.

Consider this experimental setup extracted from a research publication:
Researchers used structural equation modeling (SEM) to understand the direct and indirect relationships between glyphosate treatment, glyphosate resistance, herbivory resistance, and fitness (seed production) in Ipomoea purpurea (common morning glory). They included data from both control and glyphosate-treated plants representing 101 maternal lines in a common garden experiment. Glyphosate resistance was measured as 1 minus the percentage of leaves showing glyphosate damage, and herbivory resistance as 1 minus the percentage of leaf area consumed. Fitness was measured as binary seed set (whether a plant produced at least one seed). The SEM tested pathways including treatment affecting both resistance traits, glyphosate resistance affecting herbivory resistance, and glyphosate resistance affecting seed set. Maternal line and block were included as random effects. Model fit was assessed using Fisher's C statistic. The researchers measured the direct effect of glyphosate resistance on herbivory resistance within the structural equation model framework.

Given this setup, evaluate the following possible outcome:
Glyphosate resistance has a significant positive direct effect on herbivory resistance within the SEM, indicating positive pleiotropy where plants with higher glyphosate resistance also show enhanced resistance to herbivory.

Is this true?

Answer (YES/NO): YES